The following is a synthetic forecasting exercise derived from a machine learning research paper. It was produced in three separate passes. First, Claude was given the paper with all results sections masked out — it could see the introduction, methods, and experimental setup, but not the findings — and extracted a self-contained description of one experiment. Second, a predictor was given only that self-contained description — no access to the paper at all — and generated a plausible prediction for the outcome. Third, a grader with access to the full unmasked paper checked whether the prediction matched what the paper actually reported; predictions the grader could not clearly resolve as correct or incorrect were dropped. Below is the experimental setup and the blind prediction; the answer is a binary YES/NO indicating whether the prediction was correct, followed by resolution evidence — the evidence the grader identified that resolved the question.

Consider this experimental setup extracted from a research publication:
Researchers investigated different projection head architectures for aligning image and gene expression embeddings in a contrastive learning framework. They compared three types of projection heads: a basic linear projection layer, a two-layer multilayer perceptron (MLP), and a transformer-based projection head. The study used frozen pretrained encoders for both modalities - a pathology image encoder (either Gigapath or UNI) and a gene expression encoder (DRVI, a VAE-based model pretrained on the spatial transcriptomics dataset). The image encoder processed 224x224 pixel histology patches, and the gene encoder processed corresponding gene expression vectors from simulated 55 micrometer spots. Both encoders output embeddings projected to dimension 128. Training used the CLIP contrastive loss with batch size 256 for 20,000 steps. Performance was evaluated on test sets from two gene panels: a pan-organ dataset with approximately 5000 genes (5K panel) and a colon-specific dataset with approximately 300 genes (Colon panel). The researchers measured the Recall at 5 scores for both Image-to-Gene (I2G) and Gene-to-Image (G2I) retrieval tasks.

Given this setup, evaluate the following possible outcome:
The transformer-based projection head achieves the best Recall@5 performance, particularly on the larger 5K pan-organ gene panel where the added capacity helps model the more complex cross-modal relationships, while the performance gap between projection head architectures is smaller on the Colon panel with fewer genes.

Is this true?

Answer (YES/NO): NO